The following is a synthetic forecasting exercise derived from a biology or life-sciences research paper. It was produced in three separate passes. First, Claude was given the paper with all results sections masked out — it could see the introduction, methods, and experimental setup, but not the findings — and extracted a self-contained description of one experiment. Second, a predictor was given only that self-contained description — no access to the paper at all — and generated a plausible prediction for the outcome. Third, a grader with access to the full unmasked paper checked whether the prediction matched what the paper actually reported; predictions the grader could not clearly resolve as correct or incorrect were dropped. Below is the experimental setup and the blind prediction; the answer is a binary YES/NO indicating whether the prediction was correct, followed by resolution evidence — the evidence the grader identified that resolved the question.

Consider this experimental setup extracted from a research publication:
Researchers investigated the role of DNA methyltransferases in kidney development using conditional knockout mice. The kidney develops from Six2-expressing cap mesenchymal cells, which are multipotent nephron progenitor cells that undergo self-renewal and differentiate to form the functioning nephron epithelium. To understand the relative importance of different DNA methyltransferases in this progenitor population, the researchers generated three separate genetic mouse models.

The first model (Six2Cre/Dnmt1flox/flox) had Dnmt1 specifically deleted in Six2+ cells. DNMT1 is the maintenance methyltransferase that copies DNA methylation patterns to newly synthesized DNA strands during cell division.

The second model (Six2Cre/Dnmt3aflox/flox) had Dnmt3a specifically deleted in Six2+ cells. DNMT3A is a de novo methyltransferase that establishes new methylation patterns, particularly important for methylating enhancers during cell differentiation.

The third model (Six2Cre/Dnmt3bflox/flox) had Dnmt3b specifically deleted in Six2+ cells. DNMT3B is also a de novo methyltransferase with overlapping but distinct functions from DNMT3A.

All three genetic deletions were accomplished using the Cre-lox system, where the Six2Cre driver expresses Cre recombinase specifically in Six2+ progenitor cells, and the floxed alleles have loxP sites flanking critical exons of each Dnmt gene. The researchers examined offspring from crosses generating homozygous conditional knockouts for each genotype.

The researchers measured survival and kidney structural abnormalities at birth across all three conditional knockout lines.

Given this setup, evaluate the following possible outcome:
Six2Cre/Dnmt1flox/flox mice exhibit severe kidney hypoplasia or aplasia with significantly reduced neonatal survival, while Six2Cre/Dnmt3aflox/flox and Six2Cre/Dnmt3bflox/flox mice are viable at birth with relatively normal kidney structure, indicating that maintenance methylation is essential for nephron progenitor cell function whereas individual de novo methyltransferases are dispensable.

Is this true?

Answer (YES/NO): YES